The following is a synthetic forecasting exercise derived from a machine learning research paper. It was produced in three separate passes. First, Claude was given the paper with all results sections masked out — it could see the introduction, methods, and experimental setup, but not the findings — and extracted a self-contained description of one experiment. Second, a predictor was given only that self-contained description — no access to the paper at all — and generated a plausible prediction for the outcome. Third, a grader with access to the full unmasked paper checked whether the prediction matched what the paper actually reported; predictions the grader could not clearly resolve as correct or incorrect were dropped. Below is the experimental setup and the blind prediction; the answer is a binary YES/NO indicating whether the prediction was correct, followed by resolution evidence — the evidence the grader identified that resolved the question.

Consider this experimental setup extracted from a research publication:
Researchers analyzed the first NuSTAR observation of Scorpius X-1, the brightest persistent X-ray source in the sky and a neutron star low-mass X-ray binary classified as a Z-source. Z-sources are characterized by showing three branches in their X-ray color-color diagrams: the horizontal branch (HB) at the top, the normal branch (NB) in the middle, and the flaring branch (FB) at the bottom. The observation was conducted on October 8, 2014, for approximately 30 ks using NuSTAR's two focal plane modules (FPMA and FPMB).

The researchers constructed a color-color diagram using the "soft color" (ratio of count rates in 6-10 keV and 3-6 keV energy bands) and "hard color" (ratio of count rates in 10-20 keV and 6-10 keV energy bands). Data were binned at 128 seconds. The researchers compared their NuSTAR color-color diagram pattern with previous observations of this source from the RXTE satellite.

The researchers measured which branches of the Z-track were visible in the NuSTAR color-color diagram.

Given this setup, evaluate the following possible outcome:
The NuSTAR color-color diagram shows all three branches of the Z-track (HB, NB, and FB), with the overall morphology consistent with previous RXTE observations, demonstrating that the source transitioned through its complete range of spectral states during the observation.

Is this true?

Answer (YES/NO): NO